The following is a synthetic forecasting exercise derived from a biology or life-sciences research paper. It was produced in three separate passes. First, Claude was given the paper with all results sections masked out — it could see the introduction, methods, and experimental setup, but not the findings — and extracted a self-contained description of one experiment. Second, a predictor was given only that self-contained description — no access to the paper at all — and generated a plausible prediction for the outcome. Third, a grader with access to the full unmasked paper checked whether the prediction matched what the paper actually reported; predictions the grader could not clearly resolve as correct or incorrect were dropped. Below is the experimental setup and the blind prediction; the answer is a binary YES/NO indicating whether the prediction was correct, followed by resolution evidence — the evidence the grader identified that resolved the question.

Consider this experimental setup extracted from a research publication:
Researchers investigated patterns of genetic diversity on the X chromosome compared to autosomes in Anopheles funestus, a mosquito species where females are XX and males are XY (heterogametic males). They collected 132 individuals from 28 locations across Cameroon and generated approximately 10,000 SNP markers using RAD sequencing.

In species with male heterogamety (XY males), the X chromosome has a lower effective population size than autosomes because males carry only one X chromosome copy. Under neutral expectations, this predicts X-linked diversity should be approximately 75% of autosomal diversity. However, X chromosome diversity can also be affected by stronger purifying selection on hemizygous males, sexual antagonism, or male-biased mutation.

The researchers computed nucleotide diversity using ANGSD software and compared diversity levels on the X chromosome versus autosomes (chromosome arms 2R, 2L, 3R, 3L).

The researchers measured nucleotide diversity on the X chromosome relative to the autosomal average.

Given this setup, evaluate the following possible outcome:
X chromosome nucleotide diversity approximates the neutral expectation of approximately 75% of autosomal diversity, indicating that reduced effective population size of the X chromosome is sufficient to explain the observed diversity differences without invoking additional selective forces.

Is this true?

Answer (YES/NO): YES